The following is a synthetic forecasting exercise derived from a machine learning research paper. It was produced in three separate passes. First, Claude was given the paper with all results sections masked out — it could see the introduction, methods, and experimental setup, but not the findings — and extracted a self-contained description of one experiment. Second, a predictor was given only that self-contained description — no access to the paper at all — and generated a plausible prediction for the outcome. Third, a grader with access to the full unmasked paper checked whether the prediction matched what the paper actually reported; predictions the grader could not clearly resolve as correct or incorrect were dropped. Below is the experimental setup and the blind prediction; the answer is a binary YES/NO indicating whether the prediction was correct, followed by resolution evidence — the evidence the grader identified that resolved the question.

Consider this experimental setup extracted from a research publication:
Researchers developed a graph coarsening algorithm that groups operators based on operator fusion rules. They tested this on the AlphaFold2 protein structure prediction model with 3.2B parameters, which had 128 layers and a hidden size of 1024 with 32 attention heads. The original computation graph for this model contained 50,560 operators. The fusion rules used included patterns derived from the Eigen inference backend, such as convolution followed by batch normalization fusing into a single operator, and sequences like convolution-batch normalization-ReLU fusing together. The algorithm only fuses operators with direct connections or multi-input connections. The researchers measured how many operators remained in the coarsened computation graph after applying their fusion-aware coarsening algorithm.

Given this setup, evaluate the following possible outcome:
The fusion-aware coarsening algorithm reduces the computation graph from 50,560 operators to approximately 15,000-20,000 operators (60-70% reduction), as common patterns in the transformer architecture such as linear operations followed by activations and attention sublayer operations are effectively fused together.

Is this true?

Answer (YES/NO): NO